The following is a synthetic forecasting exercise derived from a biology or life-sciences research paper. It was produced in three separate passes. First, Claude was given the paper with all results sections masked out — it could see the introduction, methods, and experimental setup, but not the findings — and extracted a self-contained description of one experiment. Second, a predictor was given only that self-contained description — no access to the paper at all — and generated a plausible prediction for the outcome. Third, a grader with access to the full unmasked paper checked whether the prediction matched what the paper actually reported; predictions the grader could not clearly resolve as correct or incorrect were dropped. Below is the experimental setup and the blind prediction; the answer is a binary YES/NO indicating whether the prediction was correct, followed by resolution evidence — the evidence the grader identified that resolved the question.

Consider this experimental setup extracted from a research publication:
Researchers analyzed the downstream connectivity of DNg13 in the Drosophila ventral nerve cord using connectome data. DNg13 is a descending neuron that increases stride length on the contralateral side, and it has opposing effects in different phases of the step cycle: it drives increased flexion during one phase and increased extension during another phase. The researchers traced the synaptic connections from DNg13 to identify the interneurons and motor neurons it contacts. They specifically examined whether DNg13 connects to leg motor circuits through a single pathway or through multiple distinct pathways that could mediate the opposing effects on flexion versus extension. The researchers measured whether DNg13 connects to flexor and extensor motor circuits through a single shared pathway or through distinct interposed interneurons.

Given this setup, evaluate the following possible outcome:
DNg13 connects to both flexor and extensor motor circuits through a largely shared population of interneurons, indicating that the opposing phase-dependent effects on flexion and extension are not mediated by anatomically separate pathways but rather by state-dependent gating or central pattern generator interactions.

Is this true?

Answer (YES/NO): NO